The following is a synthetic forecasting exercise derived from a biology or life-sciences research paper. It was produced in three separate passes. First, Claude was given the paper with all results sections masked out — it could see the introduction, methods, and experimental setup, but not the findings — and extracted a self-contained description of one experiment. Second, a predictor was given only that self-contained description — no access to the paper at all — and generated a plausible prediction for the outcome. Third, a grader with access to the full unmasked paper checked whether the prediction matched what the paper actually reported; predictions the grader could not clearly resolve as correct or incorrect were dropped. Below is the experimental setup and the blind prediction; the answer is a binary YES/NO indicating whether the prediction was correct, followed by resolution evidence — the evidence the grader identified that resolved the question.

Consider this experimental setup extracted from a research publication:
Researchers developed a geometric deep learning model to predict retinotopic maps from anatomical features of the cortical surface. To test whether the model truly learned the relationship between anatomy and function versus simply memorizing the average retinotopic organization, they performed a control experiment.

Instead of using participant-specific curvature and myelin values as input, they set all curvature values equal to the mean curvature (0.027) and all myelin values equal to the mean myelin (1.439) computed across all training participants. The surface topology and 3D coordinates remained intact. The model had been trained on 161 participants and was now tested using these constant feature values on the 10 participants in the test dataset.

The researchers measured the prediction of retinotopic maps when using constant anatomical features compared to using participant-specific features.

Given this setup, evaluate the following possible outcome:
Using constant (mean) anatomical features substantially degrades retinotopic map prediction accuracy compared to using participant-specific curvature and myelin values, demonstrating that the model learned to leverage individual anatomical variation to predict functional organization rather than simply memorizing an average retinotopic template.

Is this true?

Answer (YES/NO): NO